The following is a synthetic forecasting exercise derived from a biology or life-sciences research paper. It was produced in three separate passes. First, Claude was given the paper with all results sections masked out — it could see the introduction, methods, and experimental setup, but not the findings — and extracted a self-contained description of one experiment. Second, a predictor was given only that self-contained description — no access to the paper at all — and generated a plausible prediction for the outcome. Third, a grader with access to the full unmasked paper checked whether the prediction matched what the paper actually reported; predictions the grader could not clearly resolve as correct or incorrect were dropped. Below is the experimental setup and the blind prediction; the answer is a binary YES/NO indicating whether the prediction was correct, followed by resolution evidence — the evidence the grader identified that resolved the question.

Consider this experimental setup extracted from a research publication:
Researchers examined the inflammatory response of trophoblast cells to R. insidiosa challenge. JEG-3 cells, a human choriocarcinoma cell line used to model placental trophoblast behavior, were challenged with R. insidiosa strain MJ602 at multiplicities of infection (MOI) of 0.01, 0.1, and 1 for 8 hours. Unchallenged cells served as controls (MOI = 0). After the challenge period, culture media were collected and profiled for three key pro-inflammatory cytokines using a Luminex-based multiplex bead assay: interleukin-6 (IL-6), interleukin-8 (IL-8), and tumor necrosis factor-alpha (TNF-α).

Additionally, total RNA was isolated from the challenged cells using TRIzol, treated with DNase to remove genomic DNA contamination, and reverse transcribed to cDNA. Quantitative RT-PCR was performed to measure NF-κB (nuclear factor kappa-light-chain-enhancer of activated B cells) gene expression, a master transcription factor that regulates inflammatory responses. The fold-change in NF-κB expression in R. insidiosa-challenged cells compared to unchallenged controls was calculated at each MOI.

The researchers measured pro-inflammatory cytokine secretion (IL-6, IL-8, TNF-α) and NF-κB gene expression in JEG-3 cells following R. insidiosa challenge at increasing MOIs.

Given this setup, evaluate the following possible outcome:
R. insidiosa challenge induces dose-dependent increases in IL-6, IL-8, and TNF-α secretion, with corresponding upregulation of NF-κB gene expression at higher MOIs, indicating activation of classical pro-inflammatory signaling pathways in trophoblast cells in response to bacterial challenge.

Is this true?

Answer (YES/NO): NO